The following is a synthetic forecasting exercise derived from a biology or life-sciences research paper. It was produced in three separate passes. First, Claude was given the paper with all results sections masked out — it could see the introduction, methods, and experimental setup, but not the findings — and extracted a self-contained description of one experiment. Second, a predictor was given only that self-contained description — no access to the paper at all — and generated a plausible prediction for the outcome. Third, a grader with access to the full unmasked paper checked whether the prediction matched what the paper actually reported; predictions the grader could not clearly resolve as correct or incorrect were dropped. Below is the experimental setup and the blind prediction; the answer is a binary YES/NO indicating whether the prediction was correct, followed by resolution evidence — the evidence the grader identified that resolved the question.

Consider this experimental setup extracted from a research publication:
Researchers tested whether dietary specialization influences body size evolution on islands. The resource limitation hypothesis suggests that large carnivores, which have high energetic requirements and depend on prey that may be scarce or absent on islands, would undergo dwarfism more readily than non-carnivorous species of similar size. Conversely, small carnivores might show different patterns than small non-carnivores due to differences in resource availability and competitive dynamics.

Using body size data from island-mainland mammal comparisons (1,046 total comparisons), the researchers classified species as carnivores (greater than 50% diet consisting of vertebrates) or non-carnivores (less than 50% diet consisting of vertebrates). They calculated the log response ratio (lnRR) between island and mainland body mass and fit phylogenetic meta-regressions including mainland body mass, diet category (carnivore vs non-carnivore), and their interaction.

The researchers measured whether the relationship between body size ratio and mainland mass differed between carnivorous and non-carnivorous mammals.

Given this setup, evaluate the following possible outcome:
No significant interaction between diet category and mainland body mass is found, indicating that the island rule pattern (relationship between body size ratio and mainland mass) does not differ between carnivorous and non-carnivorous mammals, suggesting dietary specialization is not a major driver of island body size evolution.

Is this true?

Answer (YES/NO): YES